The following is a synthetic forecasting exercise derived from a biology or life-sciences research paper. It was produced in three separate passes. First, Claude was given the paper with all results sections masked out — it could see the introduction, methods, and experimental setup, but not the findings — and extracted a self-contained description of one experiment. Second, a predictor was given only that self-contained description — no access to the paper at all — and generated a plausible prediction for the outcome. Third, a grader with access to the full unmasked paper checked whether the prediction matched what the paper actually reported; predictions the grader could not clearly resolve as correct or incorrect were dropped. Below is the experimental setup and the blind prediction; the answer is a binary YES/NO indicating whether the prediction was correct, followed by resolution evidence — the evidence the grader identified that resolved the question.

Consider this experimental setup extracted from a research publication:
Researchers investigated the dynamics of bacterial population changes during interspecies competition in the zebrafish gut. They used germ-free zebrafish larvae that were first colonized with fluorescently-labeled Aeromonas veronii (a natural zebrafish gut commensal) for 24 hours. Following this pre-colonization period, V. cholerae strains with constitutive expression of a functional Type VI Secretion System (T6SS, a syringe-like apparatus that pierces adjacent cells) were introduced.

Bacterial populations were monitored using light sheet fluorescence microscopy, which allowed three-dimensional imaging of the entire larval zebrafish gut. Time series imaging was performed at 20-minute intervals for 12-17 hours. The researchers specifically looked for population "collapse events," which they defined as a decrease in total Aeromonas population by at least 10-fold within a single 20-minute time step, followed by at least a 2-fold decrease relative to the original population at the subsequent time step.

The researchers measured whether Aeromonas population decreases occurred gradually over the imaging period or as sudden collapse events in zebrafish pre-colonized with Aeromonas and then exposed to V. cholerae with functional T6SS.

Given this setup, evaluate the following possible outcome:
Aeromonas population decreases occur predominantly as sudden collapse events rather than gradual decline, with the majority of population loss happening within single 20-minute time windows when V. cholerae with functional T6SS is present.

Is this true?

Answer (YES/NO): YES